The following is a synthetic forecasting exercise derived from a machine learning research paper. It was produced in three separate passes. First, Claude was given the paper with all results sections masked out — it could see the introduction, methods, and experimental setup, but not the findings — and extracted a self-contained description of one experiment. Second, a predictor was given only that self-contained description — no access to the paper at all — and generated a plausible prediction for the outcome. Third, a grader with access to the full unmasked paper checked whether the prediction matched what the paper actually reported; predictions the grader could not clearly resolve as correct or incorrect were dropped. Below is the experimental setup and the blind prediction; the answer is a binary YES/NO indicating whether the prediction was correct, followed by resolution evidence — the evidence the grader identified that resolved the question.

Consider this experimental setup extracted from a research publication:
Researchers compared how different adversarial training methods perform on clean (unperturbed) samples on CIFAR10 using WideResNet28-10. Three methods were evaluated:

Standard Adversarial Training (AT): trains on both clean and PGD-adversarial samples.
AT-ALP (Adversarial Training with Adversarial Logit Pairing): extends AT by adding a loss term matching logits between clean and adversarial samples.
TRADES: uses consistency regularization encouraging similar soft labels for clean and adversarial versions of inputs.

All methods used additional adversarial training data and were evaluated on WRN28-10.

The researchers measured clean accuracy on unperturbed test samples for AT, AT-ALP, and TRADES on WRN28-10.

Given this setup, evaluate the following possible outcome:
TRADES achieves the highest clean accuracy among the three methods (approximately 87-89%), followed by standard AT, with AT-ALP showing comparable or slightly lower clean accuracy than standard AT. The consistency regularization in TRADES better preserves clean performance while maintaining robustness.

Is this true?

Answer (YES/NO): NO